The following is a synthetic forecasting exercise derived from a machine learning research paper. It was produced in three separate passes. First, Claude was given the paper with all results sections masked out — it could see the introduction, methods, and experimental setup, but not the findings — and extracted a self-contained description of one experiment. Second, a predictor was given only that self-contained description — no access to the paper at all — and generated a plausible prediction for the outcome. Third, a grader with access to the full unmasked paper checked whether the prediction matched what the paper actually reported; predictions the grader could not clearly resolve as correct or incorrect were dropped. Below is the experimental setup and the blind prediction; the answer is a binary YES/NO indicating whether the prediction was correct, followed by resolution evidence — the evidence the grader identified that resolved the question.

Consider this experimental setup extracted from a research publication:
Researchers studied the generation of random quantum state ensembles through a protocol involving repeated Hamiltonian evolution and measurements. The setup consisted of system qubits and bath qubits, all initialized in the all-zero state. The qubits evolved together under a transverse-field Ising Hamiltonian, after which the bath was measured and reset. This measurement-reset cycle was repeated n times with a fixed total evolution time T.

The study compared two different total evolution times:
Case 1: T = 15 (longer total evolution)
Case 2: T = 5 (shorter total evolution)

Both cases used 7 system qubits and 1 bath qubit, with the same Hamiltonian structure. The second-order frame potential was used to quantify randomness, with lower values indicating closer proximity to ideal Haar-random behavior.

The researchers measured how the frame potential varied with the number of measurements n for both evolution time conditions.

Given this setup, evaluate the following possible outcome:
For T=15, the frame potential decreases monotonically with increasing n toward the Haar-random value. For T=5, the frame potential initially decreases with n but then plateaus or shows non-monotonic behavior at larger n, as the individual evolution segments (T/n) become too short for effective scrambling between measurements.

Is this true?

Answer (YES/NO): NO